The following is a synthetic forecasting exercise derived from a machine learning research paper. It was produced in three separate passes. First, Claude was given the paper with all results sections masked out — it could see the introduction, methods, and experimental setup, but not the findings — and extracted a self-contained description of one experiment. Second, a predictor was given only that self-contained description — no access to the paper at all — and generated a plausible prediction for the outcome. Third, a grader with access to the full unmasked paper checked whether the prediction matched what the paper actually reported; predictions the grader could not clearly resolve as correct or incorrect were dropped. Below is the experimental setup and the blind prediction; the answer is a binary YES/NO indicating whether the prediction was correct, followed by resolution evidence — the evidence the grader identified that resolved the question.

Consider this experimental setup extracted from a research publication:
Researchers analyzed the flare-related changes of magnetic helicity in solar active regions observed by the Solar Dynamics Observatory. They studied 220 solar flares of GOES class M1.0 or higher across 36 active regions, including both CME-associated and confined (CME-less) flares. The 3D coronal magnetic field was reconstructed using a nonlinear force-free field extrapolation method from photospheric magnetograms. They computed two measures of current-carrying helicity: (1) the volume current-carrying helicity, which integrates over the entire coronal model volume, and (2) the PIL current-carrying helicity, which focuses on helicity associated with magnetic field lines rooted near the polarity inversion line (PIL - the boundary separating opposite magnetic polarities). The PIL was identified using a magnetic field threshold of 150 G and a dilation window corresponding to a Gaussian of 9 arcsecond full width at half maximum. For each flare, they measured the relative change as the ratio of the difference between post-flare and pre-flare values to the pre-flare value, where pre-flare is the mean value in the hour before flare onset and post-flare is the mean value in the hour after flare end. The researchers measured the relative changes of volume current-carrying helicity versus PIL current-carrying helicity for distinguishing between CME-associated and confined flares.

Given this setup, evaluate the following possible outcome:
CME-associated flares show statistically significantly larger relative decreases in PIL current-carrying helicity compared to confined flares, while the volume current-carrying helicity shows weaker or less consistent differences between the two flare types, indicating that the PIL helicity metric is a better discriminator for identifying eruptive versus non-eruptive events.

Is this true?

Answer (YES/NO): YES